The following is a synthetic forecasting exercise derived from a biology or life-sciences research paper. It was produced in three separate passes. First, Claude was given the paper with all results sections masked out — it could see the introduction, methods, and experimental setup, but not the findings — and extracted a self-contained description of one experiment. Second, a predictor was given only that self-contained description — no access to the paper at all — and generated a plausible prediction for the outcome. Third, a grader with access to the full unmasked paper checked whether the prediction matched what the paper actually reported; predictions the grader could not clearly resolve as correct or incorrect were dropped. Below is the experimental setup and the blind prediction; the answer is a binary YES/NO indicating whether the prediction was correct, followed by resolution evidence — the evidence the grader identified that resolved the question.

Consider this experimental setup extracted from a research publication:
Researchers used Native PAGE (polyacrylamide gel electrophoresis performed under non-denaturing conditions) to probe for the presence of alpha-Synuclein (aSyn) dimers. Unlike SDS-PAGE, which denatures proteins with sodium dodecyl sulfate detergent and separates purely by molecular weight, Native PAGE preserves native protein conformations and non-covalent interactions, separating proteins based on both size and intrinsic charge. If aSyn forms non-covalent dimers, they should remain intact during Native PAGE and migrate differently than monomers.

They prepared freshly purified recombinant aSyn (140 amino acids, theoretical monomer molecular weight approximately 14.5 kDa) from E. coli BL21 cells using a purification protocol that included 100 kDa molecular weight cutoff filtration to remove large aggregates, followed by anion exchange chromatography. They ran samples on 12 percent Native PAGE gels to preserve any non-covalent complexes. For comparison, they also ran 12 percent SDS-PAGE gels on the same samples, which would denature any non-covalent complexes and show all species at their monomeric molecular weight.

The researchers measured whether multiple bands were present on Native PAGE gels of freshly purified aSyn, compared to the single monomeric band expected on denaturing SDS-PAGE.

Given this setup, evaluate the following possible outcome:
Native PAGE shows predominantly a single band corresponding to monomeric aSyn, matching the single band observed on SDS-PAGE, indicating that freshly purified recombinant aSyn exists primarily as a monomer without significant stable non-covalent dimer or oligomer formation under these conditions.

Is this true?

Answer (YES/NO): YES